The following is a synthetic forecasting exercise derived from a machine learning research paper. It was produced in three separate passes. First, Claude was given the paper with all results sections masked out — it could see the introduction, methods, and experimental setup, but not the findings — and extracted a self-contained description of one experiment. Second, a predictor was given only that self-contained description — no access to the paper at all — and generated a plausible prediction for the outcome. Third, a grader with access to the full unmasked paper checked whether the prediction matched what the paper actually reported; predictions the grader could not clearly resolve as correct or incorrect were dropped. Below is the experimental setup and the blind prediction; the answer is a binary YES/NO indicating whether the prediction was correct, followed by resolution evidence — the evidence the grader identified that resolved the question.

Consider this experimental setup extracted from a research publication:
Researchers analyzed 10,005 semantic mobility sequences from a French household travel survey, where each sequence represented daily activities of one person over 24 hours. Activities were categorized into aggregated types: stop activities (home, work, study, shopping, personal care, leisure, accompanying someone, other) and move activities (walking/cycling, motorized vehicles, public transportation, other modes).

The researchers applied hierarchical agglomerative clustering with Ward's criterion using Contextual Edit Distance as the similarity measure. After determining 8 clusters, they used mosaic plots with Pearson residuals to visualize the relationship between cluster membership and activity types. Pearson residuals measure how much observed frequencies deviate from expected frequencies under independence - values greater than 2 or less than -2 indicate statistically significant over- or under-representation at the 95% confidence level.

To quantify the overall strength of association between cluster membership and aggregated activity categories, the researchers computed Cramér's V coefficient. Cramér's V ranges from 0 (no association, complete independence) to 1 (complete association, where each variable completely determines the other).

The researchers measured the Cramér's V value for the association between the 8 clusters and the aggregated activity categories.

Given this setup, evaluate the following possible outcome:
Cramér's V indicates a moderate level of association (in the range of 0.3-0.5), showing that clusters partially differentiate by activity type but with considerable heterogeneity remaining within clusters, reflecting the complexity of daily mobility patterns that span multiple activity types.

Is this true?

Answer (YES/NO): YES